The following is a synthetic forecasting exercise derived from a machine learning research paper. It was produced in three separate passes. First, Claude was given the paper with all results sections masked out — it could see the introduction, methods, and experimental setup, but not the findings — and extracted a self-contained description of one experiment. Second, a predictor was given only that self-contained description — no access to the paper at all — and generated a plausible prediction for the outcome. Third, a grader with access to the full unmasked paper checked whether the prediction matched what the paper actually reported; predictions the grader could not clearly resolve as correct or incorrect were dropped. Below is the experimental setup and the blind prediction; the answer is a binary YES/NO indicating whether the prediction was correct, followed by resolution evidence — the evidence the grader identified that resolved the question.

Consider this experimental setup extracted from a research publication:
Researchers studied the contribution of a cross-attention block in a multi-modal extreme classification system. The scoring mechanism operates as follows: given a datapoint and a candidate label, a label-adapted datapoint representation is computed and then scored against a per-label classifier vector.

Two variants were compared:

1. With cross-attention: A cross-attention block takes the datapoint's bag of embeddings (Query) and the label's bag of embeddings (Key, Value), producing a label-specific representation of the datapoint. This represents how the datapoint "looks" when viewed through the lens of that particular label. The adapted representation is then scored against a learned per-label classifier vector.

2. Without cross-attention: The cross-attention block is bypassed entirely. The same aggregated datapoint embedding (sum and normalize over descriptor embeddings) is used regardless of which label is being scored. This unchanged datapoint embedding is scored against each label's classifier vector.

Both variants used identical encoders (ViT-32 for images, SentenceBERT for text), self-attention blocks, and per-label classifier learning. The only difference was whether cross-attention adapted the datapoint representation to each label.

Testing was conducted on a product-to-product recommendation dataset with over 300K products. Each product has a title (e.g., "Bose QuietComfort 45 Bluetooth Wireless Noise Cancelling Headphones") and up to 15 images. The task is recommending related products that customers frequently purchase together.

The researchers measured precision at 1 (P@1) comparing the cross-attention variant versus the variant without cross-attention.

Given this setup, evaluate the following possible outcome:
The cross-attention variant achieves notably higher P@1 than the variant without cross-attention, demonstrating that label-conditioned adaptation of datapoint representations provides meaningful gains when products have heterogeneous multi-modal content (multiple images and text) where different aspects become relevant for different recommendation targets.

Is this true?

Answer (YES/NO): YES